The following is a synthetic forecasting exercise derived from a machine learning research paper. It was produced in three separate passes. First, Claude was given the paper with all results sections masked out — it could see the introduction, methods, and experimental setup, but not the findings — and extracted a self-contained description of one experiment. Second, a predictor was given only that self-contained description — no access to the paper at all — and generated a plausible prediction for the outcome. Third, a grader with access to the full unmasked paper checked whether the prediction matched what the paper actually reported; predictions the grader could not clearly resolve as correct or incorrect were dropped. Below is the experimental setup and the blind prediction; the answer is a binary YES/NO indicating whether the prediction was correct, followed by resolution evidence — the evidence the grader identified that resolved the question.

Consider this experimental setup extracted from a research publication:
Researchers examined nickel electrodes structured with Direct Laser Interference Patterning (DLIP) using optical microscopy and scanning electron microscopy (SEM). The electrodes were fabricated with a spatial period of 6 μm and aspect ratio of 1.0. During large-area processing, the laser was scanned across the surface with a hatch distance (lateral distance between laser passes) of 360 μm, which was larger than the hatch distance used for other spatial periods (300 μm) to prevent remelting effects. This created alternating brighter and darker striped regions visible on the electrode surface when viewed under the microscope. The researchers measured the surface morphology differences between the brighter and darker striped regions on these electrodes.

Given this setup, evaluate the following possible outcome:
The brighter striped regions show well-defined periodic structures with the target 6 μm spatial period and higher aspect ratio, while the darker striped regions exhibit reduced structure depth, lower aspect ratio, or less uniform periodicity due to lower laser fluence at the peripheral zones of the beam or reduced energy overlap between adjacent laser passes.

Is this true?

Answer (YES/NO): NO